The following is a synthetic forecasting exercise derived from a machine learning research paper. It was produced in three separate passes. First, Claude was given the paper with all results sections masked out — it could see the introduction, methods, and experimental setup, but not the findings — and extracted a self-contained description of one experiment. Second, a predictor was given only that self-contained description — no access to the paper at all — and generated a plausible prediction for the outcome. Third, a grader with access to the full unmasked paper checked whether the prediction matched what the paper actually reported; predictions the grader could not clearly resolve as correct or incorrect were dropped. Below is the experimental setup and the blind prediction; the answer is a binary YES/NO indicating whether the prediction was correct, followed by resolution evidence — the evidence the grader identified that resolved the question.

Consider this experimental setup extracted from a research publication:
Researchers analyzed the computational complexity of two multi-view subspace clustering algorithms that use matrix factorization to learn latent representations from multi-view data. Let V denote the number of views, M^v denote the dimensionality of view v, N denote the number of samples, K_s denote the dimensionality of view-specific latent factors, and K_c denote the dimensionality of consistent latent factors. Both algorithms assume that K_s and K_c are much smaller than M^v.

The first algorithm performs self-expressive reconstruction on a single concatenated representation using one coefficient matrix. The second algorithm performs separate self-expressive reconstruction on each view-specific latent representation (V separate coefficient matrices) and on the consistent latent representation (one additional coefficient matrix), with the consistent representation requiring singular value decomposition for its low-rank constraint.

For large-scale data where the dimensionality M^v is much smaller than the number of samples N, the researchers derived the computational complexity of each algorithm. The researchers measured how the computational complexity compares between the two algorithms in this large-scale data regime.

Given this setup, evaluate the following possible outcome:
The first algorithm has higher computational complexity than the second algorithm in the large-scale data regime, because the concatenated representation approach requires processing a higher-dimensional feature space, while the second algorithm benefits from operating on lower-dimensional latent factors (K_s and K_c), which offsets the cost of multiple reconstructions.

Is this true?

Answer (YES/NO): NO